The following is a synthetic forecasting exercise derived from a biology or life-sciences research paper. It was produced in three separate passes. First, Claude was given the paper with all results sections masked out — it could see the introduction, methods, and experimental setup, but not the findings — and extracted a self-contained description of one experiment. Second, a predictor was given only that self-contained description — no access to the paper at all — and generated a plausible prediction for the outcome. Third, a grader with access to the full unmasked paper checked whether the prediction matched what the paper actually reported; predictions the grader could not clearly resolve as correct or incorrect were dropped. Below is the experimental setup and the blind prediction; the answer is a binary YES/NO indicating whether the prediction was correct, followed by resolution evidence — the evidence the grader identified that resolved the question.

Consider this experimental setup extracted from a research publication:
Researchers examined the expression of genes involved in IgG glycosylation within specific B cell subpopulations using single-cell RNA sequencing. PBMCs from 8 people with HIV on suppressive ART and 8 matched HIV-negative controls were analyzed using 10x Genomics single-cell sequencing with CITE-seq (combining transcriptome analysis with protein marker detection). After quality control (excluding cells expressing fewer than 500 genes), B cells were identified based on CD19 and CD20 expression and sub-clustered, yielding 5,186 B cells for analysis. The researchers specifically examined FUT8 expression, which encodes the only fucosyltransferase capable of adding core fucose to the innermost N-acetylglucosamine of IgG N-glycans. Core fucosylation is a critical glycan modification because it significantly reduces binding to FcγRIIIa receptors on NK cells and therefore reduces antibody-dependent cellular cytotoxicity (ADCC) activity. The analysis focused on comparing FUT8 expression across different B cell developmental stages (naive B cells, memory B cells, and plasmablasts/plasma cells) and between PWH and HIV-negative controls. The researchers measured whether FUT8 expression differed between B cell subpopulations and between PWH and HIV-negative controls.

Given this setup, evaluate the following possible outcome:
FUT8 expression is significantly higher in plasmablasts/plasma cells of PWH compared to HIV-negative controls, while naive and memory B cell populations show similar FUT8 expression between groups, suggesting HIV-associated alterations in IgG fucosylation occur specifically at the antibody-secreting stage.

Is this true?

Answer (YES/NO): NO